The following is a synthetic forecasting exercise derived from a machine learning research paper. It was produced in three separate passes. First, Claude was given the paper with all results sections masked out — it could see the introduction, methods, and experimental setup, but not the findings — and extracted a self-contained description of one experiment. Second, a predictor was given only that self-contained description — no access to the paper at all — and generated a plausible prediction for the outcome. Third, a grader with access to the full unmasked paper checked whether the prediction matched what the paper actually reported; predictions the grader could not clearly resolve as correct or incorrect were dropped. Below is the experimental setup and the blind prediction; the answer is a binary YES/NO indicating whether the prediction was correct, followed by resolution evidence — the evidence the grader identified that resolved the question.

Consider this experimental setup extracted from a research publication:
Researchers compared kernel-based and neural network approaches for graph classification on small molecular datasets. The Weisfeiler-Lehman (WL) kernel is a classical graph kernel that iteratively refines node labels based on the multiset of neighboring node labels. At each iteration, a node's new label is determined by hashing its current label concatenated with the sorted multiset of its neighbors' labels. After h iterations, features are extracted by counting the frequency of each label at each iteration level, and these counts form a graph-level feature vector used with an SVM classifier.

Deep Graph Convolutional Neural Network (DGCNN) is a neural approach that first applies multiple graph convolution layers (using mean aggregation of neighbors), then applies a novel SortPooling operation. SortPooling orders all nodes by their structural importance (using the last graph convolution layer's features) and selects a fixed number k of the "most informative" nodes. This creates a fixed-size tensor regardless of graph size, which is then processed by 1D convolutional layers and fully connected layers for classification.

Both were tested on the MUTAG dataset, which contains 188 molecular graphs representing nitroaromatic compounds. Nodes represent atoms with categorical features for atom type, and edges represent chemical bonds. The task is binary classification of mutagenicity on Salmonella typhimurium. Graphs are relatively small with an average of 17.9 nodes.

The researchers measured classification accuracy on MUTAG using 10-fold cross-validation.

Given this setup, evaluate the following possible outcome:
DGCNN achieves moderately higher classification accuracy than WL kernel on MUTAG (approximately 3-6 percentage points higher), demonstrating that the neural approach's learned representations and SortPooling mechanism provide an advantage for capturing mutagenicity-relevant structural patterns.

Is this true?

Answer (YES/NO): NO